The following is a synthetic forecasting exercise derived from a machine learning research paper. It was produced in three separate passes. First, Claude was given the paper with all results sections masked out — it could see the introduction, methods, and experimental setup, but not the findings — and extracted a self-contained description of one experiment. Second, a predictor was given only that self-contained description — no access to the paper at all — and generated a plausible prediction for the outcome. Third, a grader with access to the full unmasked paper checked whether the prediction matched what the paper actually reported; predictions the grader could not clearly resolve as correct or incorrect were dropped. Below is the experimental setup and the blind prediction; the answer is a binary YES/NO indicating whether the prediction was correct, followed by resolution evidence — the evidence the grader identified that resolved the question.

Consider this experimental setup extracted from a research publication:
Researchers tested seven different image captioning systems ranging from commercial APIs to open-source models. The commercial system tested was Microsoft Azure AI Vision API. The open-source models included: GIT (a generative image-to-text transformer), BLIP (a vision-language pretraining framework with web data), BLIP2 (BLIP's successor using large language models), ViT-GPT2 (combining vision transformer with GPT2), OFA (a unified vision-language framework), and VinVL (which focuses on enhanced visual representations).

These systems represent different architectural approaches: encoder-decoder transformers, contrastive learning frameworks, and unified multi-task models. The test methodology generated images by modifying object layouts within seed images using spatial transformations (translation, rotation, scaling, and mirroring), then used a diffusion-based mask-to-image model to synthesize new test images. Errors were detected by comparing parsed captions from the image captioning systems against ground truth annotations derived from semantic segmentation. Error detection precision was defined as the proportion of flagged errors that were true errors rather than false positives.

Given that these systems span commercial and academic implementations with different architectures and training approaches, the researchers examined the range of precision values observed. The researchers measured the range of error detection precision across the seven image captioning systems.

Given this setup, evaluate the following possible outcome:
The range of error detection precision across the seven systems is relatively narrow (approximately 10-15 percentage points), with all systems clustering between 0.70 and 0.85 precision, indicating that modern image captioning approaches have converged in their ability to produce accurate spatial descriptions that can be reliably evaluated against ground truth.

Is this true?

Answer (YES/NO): NO